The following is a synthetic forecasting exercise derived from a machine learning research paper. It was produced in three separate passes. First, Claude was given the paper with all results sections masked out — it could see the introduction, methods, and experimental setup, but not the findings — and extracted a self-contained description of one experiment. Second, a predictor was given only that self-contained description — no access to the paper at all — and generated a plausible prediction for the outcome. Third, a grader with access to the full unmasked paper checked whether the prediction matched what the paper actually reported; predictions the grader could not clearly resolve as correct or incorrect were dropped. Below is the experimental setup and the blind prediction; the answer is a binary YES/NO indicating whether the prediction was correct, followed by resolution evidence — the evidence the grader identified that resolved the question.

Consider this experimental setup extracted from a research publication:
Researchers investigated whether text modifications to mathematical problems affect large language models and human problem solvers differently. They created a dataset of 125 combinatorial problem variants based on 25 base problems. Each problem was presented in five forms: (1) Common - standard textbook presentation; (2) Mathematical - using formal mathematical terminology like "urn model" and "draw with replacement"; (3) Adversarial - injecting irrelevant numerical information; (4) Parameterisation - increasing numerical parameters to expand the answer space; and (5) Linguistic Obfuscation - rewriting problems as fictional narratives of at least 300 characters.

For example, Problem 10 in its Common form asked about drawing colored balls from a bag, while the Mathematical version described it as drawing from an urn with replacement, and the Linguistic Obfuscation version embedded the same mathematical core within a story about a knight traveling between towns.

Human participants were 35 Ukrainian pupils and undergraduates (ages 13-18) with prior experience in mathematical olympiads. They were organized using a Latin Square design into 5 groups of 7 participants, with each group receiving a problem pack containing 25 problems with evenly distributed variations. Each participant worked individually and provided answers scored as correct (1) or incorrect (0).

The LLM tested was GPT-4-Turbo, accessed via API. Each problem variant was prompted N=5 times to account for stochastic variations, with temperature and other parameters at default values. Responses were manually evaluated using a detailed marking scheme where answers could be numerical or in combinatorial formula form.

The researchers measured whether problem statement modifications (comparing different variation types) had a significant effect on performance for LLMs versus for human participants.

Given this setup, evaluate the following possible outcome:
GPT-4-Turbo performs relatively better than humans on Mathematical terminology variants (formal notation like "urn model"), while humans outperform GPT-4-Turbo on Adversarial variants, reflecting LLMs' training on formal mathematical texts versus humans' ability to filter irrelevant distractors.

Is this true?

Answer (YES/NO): NO